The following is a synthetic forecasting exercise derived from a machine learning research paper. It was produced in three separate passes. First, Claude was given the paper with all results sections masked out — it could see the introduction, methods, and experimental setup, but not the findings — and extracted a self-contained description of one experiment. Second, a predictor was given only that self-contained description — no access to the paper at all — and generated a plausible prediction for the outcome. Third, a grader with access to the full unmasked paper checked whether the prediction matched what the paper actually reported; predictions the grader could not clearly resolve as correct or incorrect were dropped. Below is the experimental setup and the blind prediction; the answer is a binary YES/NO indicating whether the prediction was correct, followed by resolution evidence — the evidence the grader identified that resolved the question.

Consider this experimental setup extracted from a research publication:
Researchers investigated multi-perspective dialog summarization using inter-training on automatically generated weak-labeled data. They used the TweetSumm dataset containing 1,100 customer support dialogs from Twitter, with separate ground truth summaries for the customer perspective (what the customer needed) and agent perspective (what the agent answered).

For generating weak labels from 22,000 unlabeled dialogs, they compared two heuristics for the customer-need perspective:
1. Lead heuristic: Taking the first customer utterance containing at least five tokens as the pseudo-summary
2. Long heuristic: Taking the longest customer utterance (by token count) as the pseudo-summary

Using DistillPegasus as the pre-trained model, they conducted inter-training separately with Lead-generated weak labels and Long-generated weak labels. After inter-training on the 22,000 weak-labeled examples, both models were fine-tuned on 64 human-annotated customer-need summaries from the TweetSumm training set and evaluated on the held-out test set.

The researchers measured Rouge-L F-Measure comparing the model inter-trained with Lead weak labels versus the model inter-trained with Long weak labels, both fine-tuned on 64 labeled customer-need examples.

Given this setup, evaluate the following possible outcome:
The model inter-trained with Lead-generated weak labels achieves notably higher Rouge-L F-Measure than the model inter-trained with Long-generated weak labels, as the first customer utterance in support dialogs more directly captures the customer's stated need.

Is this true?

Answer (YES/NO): YES